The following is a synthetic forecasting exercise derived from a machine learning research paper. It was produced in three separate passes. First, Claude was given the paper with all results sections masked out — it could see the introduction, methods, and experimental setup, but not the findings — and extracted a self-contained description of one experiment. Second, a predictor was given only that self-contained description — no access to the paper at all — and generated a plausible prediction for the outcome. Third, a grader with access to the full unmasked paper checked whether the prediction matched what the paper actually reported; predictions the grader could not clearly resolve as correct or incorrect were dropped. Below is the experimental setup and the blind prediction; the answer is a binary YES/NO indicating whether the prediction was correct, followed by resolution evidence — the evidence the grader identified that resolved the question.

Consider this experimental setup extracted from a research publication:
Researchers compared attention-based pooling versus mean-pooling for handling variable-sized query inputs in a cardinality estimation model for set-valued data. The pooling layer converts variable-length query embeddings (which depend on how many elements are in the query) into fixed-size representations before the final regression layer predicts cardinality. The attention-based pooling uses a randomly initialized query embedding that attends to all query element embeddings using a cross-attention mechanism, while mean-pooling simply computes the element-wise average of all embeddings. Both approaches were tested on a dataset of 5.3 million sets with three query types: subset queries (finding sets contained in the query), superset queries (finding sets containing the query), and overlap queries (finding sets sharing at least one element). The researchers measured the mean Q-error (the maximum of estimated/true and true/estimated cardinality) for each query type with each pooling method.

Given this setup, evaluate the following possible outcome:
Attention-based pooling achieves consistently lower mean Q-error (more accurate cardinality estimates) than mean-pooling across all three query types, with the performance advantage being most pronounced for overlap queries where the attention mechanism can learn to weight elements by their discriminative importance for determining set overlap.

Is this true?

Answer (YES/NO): NO